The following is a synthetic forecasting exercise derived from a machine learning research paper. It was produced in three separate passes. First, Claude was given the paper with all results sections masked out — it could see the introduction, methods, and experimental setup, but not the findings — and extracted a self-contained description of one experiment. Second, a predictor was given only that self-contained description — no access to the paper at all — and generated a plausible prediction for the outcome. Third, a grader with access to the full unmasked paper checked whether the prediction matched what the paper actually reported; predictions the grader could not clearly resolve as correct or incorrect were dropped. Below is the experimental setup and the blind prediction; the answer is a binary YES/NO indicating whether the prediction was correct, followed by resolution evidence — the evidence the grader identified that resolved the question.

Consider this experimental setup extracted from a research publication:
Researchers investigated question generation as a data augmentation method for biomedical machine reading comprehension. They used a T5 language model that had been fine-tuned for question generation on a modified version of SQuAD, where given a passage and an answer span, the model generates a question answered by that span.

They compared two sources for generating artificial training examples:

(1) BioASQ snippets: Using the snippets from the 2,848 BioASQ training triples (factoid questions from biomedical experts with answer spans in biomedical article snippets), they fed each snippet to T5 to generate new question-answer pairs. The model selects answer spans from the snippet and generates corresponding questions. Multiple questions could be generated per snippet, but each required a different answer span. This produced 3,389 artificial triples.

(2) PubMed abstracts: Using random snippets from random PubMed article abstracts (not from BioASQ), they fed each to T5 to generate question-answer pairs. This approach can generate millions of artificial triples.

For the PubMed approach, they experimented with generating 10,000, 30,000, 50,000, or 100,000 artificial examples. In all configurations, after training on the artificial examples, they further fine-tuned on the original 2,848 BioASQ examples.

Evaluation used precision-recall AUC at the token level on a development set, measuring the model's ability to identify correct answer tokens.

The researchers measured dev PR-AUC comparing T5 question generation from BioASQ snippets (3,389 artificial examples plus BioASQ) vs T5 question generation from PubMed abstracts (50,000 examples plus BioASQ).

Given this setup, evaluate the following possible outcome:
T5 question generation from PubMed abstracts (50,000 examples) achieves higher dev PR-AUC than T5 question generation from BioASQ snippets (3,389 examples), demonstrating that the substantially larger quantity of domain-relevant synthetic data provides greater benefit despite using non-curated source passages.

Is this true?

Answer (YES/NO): YES